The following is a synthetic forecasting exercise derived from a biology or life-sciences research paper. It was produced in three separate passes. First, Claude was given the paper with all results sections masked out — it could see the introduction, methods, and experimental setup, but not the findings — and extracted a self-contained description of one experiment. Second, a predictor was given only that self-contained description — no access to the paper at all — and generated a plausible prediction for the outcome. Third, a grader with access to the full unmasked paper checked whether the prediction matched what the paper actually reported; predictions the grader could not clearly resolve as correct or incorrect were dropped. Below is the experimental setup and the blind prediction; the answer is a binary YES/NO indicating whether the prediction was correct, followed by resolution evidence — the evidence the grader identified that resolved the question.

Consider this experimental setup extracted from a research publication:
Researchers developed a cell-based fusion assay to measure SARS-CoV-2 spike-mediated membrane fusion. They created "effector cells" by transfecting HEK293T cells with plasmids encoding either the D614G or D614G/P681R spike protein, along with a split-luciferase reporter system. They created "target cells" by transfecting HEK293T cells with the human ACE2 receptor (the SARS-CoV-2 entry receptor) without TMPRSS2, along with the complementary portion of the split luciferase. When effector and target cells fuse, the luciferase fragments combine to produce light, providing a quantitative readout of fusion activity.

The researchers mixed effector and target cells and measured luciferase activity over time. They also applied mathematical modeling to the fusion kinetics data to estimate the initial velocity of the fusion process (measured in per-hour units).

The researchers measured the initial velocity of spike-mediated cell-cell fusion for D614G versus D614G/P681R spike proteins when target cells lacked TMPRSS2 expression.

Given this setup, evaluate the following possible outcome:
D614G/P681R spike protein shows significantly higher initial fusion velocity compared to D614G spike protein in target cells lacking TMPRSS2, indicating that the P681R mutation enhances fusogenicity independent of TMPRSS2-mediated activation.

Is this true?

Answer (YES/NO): YES